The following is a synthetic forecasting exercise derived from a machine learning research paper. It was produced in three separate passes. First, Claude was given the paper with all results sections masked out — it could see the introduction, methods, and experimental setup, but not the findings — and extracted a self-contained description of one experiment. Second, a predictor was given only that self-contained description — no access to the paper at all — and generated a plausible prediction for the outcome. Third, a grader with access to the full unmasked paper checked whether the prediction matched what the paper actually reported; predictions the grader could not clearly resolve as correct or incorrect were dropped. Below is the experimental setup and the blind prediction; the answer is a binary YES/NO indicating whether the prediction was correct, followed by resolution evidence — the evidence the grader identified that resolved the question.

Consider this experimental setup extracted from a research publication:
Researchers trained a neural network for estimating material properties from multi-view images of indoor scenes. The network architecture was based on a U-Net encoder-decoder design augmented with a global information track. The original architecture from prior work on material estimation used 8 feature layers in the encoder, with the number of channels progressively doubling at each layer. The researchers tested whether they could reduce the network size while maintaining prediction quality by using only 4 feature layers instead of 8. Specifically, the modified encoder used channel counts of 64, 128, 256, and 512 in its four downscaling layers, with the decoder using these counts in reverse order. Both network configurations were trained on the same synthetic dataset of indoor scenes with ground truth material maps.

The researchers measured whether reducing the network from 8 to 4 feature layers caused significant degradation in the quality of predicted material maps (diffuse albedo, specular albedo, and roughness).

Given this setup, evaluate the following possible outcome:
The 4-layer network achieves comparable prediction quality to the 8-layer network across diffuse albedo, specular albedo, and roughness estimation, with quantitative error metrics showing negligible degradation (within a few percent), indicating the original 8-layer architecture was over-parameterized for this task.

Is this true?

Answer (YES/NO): NO